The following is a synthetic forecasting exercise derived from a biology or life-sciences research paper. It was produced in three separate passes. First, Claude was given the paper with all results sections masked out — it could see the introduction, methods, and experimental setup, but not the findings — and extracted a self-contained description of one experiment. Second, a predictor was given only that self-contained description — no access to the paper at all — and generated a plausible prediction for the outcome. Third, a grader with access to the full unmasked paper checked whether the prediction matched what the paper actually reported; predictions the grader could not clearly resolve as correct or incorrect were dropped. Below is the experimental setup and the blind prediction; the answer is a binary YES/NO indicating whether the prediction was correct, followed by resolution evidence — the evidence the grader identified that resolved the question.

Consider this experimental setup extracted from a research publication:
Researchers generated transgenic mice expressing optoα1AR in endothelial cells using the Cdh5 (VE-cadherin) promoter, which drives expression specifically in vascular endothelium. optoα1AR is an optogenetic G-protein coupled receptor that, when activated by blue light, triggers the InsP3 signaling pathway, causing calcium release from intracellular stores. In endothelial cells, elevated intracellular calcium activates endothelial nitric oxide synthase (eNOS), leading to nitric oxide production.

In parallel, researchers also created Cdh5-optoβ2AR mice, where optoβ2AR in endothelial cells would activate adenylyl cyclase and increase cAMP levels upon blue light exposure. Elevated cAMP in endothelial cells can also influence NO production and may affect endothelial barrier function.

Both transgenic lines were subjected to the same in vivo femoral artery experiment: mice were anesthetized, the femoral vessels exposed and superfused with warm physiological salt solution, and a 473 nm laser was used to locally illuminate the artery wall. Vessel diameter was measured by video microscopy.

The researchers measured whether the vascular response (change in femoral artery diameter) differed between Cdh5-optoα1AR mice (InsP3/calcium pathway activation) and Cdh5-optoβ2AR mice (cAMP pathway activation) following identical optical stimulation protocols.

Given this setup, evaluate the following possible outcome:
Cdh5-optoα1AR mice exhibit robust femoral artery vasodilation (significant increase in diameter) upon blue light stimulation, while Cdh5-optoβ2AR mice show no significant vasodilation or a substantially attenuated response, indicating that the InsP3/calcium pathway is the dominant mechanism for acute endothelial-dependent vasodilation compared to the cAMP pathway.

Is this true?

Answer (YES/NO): NO